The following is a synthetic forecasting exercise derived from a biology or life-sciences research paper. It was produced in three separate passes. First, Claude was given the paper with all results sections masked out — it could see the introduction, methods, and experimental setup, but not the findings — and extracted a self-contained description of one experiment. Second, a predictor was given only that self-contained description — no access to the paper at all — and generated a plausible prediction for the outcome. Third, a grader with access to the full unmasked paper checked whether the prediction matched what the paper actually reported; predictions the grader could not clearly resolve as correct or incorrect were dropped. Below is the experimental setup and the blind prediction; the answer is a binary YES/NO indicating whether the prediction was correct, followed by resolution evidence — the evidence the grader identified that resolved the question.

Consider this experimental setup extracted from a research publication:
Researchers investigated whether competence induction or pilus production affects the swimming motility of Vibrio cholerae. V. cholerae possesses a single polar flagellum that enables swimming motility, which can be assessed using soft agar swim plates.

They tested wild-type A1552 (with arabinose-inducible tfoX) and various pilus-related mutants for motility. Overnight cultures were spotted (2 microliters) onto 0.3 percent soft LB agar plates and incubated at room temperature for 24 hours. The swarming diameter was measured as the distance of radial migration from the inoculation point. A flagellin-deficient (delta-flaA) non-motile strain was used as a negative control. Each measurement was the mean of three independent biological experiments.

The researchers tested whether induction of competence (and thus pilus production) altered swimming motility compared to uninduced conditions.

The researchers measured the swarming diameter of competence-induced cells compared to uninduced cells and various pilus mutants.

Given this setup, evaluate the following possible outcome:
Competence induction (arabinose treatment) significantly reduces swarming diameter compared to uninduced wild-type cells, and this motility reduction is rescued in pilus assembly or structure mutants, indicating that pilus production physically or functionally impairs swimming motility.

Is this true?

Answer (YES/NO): NO